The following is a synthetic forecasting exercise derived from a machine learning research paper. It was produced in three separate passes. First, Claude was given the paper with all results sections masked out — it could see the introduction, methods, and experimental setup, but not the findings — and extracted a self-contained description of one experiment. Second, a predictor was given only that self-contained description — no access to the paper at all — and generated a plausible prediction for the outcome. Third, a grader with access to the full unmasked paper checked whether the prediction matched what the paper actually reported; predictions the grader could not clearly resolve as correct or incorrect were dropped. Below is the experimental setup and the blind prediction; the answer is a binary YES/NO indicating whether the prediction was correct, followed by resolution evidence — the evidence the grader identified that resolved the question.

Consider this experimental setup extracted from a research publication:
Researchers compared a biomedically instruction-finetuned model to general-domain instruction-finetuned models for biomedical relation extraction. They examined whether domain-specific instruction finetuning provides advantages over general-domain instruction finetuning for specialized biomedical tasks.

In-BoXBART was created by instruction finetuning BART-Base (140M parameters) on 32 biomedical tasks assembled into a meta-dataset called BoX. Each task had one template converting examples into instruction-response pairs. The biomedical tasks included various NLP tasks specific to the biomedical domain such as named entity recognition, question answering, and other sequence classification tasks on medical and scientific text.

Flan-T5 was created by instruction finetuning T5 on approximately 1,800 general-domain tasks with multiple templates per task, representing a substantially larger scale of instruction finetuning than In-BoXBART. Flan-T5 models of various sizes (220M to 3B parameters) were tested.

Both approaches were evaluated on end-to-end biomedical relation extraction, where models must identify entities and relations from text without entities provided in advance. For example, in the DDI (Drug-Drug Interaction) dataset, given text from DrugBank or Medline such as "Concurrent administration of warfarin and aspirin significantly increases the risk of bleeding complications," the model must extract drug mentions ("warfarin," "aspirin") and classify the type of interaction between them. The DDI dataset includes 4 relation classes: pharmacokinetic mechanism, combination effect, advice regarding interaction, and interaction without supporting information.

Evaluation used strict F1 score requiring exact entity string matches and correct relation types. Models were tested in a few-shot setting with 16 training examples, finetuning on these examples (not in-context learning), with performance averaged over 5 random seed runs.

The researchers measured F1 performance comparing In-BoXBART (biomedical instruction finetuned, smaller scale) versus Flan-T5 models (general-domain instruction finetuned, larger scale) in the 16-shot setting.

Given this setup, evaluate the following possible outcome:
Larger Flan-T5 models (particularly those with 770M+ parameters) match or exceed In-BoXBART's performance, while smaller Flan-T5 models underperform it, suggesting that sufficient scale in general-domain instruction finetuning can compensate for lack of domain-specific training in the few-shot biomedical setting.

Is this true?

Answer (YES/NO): NO